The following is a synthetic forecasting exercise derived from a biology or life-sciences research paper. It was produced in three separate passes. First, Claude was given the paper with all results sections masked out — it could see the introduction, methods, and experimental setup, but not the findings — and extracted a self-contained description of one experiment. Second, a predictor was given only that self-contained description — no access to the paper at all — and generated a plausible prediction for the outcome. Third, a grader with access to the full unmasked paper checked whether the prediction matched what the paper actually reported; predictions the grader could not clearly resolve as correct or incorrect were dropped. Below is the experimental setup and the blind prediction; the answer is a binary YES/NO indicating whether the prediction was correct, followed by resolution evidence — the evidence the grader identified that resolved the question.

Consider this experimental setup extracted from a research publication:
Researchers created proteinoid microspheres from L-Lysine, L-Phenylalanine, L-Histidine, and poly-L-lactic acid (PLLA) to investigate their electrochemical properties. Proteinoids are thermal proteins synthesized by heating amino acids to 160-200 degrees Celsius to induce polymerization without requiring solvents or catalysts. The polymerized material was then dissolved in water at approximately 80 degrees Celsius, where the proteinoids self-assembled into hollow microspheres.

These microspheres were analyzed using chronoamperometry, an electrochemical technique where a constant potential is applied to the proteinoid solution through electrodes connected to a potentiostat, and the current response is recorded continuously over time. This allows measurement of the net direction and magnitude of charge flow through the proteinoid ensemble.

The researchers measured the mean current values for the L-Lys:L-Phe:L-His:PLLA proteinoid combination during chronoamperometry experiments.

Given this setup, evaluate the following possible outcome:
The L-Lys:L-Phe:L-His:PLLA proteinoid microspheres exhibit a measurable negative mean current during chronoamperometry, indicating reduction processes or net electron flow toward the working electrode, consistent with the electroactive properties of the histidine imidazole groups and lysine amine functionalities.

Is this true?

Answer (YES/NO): YES